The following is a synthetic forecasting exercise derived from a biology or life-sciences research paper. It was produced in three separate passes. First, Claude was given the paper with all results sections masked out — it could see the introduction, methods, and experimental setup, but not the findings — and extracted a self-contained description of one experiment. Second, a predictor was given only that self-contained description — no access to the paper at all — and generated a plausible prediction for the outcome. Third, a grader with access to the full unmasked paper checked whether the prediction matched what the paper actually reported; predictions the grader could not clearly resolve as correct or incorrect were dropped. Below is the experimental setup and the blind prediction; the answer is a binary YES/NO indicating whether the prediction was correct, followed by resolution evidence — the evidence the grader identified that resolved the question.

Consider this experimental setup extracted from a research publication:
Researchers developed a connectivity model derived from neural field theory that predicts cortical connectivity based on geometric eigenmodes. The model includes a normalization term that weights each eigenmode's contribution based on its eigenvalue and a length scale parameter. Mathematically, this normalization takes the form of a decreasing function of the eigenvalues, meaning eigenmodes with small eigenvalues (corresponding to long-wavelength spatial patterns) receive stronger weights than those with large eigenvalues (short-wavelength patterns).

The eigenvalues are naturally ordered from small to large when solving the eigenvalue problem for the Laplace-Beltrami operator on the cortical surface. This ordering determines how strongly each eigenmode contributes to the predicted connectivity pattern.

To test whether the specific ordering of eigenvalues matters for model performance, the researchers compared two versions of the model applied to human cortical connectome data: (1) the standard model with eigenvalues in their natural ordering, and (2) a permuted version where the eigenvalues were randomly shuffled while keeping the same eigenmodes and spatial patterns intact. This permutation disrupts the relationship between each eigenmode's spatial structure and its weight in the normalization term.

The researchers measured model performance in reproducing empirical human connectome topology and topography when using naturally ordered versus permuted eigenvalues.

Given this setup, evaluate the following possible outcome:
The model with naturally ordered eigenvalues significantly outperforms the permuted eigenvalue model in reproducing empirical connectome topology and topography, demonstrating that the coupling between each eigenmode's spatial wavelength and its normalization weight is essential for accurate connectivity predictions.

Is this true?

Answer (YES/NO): YES